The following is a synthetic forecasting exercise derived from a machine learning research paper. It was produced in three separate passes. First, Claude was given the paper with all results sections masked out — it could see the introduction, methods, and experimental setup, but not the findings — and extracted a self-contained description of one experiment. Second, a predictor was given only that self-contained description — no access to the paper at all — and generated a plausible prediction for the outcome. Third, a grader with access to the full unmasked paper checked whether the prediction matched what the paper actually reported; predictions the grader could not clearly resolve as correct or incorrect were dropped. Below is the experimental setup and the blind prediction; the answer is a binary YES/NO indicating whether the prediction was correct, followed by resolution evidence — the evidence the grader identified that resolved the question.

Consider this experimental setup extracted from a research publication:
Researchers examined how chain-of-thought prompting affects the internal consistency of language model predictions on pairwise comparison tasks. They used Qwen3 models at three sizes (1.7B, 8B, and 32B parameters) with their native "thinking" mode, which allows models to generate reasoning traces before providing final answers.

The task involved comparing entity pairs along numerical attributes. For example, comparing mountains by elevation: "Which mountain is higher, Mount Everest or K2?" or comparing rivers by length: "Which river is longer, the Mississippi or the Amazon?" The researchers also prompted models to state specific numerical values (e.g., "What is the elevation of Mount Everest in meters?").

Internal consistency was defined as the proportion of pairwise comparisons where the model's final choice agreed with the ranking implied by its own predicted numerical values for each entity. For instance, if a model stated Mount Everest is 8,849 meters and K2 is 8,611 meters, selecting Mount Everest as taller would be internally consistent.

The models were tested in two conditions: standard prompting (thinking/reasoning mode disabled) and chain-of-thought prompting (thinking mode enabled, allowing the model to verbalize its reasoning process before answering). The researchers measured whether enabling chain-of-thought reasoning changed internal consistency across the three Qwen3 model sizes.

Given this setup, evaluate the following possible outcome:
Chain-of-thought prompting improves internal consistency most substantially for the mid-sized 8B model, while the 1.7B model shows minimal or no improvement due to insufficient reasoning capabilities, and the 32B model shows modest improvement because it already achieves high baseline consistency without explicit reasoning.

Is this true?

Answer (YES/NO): NO